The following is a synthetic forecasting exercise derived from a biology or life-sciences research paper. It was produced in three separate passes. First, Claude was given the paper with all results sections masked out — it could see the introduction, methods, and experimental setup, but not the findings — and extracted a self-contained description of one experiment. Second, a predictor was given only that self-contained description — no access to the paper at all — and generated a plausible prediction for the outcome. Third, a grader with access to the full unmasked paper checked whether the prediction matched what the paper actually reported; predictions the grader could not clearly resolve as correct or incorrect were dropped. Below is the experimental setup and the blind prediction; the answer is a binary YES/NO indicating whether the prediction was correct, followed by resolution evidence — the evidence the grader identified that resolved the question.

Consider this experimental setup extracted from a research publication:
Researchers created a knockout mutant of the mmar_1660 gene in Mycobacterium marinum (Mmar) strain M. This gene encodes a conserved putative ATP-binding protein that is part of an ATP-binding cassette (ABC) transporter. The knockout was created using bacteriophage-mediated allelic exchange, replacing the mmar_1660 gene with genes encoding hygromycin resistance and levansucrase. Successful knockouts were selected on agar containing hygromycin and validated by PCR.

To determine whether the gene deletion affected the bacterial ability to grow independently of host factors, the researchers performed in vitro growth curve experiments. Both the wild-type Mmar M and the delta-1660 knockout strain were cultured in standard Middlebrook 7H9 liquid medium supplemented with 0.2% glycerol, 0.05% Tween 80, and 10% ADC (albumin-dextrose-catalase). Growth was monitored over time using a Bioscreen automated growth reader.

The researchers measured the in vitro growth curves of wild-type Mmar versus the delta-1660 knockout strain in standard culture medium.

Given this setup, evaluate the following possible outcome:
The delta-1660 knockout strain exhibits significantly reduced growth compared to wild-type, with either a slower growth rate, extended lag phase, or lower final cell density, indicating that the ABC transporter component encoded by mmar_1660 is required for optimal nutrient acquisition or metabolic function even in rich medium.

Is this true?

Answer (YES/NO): NO